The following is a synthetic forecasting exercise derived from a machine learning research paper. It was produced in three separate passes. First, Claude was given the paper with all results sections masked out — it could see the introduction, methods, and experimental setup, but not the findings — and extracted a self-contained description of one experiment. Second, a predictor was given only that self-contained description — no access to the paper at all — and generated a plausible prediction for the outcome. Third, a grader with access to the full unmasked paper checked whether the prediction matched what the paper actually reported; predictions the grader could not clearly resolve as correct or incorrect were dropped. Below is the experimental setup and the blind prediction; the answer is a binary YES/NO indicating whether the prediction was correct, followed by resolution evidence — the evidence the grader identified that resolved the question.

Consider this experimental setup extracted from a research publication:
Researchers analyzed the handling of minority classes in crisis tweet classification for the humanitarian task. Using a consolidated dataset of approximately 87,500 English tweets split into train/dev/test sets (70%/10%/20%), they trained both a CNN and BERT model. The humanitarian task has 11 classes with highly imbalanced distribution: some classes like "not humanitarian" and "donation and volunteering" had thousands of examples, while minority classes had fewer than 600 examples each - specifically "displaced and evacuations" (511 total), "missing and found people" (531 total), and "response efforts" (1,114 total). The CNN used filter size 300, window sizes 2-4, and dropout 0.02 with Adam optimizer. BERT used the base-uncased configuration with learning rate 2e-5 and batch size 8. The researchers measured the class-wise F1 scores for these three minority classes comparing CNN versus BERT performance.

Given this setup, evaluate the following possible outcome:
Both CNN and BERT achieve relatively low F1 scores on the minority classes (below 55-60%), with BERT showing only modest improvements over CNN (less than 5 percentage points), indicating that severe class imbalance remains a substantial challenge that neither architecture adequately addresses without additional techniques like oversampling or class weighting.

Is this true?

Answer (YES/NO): NO